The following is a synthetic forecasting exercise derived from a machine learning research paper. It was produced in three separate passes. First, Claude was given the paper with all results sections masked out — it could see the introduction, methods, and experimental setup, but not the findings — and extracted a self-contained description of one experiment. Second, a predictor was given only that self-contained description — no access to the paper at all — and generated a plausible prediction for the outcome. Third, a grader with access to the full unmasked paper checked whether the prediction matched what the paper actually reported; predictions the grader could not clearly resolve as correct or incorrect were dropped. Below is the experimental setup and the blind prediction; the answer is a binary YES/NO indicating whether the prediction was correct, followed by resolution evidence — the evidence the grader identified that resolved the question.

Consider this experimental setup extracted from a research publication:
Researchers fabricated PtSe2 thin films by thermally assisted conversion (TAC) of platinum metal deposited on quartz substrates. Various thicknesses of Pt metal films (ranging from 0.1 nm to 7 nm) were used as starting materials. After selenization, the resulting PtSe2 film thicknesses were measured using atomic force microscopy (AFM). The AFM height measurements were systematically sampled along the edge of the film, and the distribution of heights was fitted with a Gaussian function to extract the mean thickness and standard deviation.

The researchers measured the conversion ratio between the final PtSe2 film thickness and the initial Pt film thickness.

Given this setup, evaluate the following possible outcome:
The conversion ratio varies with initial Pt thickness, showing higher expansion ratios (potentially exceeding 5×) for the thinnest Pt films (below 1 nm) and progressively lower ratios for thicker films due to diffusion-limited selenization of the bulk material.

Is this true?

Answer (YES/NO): NO